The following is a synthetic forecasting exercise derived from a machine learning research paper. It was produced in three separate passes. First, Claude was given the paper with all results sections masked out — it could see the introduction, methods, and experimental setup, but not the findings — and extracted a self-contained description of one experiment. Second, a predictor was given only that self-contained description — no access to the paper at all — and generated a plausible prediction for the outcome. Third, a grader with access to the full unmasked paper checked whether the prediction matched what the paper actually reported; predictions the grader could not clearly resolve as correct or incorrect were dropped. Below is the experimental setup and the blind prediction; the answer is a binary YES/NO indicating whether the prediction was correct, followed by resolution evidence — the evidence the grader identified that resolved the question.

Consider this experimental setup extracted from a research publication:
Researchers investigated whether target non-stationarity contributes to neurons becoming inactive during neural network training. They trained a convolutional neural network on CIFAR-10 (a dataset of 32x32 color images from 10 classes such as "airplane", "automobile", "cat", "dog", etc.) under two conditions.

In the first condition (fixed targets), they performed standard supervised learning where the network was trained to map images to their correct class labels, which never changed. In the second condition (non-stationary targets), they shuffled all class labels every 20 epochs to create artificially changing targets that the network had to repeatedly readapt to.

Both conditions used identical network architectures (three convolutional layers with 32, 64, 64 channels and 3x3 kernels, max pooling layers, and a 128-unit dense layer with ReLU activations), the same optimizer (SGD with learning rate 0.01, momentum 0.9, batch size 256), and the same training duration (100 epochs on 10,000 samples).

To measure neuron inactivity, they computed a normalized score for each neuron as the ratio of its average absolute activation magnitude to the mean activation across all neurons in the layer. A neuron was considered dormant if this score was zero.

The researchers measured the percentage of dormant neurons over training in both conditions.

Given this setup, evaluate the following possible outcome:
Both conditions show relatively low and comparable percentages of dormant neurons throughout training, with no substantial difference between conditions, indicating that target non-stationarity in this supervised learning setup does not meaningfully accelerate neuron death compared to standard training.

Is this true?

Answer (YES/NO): NO